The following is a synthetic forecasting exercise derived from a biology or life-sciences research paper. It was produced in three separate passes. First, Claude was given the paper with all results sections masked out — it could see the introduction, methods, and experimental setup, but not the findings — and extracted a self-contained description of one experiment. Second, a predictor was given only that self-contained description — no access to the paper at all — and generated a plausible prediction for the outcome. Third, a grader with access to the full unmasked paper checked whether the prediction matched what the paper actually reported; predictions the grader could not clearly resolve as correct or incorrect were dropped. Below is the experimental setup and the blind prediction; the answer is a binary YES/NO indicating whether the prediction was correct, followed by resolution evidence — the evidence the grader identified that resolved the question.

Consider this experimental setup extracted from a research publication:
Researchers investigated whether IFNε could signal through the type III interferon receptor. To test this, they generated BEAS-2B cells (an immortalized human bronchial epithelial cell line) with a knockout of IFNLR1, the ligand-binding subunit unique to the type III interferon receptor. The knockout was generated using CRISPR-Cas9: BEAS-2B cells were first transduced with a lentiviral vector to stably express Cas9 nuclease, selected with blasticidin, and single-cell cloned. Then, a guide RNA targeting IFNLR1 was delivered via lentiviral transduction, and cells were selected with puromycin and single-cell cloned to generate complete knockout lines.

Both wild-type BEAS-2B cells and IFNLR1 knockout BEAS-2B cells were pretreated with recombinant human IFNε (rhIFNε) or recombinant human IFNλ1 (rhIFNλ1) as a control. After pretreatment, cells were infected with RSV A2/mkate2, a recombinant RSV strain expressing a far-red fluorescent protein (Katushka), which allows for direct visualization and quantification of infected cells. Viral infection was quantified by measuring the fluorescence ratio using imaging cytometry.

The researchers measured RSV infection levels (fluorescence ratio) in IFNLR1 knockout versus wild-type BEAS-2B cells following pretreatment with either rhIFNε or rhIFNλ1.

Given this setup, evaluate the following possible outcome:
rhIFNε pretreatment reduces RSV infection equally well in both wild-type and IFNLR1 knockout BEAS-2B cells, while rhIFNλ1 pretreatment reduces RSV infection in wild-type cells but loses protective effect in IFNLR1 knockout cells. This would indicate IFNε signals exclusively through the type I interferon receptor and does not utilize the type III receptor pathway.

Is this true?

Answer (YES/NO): YES